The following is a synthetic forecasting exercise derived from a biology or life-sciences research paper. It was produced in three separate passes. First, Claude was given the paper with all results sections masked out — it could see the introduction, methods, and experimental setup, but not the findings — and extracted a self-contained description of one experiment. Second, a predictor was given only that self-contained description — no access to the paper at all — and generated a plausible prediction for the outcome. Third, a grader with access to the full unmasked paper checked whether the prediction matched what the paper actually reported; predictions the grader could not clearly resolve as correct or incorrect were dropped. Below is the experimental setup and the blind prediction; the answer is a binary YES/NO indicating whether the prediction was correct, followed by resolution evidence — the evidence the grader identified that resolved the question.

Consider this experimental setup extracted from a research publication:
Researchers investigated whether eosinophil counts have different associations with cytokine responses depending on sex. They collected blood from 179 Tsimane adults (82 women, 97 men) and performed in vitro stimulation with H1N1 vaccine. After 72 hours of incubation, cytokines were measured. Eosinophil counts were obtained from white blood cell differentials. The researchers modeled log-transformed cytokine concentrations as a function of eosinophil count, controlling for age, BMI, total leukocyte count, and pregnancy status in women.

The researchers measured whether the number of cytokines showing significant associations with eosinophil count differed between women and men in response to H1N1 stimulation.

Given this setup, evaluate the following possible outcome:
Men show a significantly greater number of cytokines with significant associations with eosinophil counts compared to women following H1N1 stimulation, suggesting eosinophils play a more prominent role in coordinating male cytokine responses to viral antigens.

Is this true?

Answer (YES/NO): NO